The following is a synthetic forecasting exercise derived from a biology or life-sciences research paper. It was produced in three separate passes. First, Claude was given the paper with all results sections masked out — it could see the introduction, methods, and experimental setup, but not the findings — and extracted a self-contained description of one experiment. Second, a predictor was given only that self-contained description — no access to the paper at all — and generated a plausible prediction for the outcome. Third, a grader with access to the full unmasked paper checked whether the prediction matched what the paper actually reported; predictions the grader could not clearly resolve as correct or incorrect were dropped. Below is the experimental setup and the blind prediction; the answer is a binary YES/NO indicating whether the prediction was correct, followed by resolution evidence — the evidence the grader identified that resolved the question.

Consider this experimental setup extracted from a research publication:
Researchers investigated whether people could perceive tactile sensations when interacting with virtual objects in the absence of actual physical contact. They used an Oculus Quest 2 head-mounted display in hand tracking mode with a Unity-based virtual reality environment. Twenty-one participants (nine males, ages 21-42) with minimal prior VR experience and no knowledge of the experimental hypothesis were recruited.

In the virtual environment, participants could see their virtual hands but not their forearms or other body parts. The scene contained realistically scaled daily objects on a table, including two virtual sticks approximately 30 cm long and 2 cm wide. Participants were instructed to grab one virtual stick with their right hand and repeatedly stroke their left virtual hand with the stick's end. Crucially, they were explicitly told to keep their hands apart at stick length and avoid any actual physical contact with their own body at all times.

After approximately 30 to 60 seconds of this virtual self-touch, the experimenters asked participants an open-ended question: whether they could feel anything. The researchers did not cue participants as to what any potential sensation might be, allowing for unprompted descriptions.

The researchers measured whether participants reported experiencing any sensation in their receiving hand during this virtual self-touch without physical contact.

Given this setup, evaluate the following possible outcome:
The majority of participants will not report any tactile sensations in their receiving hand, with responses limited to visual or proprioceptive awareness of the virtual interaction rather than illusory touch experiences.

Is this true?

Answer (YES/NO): NO